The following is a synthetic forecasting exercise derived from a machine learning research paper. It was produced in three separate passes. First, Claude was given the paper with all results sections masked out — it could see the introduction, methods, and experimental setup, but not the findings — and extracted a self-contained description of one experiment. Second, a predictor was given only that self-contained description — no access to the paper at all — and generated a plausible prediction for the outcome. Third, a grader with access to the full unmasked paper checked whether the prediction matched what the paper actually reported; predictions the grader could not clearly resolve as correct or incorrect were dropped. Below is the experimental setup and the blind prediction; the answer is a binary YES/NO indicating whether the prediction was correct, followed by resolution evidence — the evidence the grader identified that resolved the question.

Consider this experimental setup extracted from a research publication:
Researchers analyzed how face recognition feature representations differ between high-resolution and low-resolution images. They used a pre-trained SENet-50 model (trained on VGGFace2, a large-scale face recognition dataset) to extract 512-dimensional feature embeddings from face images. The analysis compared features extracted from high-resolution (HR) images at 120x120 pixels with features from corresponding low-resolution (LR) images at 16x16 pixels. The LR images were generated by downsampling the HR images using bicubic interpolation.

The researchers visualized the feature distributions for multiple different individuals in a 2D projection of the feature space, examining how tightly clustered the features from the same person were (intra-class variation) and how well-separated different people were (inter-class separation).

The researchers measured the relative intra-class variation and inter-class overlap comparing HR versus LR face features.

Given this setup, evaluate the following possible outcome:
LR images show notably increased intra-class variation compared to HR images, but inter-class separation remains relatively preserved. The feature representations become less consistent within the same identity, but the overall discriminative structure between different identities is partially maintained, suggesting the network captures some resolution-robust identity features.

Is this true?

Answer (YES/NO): NO